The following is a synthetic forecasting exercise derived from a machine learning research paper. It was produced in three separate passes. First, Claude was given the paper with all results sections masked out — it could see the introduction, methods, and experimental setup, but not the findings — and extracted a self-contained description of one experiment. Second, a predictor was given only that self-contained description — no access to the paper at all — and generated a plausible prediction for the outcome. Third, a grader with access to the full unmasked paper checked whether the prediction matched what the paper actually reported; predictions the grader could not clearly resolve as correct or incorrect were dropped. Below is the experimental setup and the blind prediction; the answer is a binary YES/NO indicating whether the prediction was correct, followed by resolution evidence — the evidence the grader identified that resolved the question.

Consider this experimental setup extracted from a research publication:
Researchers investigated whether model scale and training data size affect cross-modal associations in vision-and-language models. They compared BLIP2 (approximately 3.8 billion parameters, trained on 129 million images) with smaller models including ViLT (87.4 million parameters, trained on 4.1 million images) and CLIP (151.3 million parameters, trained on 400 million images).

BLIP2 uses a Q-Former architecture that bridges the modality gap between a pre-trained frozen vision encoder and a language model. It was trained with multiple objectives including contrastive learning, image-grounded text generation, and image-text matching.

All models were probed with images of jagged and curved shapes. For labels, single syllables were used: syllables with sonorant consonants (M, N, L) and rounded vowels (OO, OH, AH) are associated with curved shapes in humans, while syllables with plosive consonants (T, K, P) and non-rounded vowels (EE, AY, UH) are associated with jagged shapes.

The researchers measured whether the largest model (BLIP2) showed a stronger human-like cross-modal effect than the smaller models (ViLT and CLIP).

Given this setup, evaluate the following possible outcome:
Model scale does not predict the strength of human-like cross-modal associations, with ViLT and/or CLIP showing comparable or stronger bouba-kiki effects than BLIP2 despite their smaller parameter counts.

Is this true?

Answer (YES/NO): YES